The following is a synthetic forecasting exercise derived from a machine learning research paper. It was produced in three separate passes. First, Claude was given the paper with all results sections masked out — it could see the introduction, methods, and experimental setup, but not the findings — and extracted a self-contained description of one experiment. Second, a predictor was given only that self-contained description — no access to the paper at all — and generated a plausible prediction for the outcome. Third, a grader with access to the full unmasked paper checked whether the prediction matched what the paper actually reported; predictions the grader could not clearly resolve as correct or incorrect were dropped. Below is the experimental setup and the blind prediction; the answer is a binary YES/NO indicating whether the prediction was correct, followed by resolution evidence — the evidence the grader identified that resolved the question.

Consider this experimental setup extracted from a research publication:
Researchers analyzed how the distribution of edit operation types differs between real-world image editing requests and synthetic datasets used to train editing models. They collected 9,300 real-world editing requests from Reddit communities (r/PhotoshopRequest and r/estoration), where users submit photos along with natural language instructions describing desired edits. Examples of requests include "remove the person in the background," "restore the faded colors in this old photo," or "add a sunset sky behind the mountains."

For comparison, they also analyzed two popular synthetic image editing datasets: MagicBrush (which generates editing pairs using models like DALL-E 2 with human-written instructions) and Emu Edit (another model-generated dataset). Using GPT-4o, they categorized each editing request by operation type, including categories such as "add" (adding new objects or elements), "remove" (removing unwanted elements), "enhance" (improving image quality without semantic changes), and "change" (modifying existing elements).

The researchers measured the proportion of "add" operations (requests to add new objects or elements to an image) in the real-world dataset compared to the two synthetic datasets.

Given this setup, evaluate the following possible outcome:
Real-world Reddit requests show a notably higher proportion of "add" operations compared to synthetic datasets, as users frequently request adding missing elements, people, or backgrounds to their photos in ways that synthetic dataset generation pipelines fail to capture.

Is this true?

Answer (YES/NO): NO